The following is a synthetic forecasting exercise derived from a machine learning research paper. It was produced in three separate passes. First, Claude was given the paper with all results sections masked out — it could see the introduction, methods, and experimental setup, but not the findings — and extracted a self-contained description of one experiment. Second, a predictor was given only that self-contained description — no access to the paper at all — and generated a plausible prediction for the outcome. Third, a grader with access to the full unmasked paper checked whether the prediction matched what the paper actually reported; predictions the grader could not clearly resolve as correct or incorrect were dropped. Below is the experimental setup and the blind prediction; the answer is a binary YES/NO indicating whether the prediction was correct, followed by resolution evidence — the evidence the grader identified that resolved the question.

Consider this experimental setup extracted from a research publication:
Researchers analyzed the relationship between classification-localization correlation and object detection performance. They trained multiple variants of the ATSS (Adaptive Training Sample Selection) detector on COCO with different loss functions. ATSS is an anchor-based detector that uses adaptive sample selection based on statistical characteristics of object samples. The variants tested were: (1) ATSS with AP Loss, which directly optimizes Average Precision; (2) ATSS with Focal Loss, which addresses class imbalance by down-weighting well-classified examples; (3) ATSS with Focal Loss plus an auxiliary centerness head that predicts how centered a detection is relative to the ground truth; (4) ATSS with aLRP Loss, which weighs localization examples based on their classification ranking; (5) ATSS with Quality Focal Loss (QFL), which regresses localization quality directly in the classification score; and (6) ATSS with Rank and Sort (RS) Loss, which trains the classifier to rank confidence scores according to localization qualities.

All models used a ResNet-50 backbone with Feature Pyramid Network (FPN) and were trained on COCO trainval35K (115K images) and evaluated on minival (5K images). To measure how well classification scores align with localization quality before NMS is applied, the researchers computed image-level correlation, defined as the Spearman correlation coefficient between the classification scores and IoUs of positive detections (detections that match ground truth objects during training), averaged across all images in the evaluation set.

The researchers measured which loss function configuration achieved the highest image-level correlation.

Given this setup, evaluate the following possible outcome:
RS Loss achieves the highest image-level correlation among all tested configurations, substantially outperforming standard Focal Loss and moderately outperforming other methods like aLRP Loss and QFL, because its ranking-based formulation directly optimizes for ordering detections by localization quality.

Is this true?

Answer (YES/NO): NO